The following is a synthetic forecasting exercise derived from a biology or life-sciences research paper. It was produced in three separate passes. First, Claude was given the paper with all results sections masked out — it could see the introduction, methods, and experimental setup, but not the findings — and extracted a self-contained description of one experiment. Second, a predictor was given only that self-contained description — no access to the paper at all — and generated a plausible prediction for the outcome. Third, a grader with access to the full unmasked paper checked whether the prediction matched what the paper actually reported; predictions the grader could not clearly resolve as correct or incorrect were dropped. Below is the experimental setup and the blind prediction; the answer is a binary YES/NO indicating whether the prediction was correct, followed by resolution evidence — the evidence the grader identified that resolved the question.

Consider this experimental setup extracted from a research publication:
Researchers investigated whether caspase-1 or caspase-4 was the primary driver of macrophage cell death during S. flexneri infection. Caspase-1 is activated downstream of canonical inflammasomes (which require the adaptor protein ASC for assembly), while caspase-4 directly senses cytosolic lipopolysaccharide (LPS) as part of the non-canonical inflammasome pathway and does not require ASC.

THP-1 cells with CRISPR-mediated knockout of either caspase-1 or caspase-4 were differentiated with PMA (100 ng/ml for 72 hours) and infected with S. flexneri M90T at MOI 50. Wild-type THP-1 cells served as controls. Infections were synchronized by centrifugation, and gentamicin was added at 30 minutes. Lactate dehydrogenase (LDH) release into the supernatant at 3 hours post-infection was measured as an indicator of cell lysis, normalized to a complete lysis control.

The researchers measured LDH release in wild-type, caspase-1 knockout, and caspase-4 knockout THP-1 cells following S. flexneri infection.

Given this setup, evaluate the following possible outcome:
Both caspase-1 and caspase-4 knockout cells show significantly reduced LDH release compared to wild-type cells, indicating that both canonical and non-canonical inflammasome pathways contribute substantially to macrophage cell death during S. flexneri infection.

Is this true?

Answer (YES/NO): NO